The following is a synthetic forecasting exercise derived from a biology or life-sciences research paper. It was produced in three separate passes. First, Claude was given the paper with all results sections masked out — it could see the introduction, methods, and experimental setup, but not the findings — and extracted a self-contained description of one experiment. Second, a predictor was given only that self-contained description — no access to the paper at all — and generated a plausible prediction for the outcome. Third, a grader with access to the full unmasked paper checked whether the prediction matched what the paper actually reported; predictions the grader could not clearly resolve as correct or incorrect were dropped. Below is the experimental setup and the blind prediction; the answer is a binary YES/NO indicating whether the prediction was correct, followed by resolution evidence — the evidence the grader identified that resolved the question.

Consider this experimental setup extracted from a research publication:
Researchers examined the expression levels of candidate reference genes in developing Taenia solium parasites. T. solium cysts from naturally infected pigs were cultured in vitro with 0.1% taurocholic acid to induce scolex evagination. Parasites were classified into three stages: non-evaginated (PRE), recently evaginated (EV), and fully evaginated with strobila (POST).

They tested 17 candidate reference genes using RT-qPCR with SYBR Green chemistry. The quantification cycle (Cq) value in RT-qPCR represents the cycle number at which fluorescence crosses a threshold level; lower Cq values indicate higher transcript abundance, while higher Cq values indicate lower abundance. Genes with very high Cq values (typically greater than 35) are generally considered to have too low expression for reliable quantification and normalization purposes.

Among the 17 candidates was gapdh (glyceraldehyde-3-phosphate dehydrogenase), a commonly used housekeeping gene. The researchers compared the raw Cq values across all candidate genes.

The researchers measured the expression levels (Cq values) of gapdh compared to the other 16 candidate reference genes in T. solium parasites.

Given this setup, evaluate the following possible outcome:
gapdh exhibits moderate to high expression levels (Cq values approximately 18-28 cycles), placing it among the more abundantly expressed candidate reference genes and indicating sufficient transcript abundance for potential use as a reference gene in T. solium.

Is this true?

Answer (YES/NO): NO